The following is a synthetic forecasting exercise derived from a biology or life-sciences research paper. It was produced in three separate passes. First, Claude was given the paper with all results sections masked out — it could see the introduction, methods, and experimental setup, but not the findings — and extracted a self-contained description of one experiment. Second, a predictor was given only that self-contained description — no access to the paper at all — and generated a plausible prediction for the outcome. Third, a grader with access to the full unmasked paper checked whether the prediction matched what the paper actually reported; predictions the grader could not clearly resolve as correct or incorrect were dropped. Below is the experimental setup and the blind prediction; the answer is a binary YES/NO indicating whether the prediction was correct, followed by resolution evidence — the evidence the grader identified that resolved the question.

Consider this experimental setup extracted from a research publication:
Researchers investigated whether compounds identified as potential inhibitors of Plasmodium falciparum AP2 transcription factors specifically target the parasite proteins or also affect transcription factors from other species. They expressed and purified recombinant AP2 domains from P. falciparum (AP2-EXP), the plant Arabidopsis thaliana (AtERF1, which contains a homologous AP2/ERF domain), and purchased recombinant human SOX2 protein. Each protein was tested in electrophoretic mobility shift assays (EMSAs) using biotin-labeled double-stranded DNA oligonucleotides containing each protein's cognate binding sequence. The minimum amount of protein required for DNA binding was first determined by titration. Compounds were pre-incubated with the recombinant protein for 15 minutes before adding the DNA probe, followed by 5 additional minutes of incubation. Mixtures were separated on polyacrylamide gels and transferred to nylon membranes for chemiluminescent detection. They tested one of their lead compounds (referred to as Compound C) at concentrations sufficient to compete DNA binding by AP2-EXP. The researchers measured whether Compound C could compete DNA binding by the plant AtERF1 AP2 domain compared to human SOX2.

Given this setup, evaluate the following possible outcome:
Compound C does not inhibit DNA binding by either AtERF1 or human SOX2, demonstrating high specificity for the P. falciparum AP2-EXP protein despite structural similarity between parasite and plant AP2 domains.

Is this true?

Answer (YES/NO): YES